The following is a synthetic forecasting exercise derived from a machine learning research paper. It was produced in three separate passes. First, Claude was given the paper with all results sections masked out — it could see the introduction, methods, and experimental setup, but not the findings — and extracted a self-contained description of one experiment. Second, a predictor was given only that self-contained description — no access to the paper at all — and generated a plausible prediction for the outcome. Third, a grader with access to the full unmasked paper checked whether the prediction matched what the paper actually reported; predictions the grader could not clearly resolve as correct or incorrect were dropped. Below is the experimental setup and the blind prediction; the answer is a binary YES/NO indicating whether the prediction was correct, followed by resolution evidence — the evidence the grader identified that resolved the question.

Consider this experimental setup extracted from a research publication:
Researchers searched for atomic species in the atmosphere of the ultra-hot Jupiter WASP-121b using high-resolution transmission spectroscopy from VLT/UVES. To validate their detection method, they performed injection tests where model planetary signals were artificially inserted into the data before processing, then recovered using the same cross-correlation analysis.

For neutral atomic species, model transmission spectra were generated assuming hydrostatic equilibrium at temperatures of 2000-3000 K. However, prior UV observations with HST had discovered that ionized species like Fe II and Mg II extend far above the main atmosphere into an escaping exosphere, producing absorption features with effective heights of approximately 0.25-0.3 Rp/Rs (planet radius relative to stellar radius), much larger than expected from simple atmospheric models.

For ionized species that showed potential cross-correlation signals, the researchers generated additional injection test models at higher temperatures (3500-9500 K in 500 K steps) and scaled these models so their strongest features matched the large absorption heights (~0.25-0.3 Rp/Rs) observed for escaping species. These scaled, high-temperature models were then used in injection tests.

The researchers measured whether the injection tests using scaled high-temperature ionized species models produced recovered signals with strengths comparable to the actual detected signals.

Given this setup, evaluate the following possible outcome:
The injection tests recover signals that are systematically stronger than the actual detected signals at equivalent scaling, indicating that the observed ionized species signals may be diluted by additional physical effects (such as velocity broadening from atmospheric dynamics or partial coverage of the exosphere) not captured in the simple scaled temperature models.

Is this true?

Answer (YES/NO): YES